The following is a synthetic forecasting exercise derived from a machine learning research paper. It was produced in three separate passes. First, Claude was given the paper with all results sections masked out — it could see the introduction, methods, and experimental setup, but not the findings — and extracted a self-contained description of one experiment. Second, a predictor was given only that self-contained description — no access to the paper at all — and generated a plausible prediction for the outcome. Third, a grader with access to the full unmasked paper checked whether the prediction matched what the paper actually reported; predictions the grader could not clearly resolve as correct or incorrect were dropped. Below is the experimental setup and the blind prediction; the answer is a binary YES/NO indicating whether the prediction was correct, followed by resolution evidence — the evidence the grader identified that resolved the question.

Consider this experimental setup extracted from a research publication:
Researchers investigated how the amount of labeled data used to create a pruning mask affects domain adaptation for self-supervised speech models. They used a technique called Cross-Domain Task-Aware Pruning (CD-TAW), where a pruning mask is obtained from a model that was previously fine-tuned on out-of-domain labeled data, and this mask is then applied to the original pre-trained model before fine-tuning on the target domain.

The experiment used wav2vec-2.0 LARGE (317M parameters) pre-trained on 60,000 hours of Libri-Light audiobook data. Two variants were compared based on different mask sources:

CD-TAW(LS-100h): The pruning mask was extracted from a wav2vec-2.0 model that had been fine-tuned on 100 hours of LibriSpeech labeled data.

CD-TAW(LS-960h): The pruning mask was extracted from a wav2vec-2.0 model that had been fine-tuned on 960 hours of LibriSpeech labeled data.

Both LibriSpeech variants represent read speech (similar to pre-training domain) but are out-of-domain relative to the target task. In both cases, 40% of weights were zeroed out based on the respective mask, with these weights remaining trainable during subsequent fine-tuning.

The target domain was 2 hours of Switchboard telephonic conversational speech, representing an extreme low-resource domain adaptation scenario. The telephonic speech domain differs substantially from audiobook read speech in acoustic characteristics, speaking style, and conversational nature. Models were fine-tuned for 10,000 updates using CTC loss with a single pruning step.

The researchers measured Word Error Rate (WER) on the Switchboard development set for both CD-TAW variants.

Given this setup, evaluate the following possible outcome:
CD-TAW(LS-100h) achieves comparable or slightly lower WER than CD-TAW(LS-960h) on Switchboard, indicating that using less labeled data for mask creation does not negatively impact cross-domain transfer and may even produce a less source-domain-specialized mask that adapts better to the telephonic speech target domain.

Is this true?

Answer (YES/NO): NO